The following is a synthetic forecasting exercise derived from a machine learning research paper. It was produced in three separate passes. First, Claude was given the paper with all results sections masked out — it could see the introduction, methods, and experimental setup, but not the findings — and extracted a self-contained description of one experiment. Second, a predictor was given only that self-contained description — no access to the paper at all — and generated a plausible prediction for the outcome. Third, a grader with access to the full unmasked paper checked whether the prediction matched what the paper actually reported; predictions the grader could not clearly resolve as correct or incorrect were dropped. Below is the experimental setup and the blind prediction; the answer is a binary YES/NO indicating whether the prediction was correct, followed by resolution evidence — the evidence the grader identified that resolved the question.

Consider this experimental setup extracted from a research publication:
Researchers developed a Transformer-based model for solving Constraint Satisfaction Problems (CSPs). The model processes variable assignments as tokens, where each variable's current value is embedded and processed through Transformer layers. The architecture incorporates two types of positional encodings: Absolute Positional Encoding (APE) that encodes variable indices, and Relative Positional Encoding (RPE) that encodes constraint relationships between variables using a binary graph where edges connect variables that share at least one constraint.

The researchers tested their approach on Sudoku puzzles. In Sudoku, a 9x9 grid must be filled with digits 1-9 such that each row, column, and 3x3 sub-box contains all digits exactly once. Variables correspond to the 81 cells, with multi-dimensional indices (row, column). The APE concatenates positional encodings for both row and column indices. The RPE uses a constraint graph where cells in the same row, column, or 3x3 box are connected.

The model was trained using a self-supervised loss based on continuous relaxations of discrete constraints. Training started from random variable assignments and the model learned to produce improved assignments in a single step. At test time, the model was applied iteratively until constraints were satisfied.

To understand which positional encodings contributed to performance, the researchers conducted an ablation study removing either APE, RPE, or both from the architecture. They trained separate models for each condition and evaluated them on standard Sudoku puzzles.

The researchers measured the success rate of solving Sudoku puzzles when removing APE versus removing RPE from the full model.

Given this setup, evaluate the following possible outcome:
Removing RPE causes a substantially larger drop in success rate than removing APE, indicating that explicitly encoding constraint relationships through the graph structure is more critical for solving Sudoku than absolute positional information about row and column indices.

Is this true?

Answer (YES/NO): NO